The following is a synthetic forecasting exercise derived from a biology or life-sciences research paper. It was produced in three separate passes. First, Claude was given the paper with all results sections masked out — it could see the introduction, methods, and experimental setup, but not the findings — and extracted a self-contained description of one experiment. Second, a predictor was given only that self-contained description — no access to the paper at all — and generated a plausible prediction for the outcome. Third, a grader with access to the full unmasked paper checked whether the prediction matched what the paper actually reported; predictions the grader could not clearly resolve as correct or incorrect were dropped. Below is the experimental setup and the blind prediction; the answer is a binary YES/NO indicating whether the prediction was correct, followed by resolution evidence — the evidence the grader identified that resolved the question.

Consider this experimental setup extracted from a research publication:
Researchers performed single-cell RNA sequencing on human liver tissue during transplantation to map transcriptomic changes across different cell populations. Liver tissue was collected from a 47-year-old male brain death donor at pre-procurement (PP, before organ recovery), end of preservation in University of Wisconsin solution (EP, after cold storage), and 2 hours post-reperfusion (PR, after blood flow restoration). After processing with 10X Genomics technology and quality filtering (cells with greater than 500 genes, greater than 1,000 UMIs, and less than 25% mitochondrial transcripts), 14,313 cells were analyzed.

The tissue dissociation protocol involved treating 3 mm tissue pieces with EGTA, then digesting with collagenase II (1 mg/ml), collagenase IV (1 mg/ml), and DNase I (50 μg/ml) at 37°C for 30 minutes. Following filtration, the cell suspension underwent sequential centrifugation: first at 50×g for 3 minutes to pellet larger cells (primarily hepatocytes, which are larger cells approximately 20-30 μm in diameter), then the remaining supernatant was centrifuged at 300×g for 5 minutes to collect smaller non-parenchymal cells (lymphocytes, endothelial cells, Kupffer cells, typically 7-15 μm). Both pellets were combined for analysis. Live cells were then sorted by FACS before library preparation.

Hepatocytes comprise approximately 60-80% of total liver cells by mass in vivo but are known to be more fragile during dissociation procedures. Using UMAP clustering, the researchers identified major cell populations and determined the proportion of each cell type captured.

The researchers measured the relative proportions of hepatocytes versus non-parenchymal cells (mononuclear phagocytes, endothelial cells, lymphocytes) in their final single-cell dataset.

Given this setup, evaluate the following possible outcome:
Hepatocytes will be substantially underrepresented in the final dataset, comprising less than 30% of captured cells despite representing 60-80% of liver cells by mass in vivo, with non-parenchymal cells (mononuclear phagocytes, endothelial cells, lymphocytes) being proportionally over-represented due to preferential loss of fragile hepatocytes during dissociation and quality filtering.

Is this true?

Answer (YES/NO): YES